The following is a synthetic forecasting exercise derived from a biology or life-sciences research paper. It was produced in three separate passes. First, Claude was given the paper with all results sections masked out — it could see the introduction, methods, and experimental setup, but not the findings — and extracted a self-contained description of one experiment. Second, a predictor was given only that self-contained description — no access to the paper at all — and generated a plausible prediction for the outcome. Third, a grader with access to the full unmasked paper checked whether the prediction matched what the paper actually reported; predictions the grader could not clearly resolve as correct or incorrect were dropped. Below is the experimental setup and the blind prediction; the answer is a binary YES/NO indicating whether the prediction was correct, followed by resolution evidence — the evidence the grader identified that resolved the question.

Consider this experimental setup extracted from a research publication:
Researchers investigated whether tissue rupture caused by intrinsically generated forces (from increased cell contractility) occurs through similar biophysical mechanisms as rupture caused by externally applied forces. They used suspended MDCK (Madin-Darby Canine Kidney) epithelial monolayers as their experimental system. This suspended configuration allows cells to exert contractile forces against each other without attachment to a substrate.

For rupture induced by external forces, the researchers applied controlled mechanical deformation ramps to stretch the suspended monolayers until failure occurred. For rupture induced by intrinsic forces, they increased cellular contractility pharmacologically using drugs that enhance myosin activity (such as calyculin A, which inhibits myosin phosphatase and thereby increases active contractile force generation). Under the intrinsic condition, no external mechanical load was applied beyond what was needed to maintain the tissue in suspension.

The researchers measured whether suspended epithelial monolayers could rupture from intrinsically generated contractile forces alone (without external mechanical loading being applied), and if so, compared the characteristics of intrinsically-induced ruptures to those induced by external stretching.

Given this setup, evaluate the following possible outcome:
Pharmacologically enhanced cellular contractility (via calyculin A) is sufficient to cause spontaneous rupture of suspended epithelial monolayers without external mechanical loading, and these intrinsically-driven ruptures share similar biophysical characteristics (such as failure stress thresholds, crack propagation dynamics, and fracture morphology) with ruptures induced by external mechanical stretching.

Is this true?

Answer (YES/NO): NO